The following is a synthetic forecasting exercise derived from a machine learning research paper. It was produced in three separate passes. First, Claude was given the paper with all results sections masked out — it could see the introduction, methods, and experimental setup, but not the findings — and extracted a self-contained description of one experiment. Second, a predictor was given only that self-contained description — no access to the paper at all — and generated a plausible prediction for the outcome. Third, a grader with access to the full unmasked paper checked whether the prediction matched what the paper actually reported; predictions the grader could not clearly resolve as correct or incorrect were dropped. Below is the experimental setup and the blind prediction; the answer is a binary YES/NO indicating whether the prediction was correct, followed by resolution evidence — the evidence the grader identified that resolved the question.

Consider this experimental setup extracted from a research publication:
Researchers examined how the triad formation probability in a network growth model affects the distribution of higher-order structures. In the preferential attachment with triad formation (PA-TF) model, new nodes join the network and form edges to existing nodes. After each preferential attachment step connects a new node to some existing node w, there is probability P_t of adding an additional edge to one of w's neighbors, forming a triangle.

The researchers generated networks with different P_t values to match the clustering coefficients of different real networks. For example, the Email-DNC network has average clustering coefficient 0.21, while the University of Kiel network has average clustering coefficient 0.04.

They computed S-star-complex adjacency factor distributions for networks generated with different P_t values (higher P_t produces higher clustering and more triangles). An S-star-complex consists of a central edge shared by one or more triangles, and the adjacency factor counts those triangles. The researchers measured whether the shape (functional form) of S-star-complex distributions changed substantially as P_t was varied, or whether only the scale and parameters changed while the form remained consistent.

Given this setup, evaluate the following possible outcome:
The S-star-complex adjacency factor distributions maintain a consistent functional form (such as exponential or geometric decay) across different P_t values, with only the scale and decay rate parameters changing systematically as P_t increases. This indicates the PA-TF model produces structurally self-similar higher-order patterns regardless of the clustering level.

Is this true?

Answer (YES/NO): YES